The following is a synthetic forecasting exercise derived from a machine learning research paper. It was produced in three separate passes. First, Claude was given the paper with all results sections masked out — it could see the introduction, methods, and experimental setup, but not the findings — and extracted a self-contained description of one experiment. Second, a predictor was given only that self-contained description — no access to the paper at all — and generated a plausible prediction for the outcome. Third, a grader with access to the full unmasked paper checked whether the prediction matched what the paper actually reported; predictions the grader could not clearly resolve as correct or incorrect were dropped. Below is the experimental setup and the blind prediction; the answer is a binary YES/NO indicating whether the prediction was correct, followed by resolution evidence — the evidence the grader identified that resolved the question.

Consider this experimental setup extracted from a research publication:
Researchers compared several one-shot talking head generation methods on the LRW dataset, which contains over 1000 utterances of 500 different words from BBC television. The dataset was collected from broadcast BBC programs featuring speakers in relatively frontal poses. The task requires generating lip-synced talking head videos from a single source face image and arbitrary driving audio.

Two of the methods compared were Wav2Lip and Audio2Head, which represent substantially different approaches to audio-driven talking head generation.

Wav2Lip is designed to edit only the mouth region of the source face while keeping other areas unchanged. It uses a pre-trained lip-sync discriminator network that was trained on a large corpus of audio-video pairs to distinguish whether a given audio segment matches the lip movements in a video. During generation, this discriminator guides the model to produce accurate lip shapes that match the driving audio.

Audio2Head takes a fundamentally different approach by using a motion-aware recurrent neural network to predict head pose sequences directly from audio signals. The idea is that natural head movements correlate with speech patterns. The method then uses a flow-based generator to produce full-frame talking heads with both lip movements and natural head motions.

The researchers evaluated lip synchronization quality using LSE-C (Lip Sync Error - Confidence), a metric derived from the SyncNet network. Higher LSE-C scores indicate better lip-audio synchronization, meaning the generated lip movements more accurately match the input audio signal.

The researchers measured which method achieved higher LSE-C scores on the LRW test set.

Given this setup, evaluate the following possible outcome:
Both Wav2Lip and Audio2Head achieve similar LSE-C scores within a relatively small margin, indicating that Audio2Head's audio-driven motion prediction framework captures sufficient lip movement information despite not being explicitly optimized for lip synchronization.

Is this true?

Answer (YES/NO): NO